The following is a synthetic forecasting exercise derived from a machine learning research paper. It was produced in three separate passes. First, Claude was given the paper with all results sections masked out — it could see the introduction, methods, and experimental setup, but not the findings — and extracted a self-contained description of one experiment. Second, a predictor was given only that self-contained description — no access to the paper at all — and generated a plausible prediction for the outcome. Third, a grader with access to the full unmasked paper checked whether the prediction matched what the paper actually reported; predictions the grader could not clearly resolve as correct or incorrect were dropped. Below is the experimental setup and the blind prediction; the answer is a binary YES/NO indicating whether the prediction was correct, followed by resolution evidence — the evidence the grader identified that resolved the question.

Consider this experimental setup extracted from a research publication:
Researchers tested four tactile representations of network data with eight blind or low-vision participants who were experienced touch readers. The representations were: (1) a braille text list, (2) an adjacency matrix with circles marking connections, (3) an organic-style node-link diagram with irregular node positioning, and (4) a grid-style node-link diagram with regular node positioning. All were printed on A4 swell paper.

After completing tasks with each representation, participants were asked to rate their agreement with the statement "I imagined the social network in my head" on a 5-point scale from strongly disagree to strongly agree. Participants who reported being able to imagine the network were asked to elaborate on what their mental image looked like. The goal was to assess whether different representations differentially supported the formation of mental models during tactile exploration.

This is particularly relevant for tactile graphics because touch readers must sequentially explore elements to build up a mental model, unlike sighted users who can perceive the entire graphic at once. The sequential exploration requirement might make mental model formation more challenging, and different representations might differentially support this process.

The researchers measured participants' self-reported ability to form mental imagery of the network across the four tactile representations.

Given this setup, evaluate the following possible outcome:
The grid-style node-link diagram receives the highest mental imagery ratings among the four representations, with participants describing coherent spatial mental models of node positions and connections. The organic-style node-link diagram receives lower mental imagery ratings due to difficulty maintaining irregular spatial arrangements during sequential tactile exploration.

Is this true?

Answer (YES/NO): NO